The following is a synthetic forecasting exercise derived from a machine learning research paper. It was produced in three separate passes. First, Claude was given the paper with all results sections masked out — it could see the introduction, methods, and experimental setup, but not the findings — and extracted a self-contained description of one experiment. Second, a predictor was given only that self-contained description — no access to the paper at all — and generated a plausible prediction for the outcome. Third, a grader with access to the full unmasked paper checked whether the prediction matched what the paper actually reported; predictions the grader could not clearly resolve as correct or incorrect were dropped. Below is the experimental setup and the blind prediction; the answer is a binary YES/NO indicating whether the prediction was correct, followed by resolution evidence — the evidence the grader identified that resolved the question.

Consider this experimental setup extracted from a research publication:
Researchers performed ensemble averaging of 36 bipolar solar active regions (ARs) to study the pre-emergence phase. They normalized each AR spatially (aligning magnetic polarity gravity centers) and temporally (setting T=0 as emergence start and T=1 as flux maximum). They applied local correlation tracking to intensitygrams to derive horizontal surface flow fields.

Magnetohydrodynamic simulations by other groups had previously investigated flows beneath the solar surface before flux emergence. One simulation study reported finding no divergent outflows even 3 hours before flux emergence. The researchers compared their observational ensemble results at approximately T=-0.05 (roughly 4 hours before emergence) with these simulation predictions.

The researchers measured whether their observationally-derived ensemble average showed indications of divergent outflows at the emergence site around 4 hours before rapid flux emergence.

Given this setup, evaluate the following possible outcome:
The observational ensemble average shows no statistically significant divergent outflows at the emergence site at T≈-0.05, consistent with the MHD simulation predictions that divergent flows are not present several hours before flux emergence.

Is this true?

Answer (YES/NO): NO